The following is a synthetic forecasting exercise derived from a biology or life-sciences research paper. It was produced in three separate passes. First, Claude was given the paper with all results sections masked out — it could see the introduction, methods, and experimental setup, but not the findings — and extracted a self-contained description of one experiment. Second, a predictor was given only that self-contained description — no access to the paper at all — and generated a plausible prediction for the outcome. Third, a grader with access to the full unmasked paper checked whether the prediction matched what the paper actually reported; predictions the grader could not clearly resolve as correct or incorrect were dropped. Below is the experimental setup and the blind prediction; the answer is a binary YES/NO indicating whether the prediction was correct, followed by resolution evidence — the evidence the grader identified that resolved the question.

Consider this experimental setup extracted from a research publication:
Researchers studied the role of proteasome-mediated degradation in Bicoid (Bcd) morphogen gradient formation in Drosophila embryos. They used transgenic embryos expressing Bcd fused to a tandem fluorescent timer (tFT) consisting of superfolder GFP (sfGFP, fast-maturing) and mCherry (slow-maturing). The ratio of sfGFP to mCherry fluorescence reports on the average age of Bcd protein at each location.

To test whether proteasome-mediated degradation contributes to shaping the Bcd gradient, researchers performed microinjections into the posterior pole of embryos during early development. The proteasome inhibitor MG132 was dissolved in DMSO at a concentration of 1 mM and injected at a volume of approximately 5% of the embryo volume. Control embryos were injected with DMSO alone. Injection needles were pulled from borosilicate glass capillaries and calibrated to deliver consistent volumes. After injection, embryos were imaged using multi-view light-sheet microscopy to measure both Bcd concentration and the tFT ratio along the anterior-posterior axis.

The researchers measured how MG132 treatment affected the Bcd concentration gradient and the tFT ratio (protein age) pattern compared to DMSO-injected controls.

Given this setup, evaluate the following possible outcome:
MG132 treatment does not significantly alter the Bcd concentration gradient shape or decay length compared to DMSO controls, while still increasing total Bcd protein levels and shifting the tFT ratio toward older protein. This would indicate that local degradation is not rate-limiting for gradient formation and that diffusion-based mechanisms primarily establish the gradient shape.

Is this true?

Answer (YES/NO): NO